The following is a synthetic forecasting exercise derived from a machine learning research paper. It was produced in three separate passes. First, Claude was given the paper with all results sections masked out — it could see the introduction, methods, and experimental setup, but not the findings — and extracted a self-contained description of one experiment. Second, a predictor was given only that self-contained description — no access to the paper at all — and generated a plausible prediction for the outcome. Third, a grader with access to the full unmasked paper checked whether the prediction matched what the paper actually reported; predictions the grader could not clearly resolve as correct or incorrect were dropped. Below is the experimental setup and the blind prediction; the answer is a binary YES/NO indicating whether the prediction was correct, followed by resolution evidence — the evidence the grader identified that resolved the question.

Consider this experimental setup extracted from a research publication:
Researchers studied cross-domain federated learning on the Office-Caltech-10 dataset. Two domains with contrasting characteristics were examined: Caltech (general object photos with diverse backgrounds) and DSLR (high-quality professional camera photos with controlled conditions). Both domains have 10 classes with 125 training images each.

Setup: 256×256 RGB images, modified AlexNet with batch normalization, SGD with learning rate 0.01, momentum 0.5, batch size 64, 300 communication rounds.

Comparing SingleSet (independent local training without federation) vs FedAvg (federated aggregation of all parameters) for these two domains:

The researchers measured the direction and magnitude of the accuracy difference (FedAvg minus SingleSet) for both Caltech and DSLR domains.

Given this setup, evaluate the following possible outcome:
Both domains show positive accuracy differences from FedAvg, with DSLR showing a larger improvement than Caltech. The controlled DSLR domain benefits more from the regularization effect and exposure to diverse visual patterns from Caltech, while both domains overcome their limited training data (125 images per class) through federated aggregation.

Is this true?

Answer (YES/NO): NO